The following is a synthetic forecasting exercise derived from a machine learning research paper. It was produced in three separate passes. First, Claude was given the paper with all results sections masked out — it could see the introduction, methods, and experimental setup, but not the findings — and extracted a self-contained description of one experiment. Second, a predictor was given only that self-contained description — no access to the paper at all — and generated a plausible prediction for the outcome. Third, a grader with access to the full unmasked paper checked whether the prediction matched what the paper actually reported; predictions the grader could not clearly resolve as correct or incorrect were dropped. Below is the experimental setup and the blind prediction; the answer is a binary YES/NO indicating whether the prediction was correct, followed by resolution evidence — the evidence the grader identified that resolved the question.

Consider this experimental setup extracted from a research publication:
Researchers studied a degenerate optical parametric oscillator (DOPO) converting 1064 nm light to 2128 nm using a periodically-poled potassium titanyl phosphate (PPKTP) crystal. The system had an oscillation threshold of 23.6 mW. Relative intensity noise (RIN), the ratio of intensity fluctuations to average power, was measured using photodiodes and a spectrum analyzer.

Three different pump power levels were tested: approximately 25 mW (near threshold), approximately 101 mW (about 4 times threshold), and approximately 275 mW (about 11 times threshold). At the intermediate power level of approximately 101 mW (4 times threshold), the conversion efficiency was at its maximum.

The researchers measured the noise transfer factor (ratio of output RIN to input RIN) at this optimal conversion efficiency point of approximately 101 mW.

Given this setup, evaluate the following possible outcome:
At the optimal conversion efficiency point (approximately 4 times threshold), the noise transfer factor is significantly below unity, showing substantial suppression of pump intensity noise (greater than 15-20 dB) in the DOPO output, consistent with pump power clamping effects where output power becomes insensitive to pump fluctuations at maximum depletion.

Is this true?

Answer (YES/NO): NO